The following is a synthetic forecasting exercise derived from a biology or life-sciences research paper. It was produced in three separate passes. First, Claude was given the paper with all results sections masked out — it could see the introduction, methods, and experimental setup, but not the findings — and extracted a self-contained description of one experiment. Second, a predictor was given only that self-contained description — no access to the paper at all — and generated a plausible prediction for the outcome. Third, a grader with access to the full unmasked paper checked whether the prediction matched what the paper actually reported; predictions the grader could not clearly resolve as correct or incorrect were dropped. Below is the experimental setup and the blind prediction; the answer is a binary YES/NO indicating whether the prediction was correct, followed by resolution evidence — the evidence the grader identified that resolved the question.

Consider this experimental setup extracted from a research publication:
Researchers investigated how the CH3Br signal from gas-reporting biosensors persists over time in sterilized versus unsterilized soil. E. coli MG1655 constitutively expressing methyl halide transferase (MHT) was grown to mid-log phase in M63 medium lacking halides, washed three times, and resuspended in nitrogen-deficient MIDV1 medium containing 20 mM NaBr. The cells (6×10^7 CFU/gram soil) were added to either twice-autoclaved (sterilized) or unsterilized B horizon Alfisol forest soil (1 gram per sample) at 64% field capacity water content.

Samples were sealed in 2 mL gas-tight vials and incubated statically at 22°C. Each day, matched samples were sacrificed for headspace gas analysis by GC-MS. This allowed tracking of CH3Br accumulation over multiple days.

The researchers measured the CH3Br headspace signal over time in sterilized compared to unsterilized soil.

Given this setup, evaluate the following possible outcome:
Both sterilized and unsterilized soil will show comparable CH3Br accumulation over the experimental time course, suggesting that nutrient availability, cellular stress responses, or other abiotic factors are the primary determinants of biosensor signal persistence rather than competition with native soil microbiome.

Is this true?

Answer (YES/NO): NO